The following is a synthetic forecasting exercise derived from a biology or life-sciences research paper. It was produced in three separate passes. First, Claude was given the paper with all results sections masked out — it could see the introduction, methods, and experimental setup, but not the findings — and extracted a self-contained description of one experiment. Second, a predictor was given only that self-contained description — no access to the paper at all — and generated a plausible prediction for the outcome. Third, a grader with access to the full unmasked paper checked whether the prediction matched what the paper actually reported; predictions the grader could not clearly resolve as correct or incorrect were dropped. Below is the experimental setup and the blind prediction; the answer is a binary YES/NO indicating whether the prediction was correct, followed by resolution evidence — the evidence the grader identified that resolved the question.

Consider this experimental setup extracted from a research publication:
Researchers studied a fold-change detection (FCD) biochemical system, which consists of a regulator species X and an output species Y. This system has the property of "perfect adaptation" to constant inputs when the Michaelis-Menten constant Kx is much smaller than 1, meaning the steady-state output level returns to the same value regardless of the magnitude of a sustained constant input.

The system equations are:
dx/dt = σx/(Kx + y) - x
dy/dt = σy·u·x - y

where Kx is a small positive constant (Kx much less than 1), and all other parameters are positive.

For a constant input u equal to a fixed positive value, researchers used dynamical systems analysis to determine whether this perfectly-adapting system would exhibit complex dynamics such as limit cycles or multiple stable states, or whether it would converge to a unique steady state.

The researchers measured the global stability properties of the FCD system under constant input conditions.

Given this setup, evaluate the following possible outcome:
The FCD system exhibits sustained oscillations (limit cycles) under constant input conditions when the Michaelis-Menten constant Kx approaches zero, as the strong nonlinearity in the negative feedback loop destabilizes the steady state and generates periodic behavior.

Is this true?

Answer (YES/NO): NO